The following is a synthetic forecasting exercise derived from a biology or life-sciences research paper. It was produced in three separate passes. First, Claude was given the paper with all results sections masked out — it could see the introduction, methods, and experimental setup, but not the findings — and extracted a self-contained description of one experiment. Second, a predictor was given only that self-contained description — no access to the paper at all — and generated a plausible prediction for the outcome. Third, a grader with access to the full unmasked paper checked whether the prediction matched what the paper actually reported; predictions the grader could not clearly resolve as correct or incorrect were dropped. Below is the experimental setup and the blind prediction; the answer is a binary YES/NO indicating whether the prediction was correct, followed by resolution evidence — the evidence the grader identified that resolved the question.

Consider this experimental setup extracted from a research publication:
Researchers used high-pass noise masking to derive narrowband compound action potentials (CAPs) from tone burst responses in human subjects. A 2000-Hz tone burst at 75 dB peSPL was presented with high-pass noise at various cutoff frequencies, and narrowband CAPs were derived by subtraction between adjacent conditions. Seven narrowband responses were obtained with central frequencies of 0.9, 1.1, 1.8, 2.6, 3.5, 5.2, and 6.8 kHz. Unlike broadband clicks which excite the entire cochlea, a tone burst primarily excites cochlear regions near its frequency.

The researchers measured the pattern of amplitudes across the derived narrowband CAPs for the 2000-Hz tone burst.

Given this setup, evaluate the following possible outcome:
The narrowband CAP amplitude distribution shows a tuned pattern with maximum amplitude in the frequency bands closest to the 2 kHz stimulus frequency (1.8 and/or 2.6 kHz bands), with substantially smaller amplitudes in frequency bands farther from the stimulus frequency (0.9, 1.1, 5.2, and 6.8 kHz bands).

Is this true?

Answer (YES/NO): NO